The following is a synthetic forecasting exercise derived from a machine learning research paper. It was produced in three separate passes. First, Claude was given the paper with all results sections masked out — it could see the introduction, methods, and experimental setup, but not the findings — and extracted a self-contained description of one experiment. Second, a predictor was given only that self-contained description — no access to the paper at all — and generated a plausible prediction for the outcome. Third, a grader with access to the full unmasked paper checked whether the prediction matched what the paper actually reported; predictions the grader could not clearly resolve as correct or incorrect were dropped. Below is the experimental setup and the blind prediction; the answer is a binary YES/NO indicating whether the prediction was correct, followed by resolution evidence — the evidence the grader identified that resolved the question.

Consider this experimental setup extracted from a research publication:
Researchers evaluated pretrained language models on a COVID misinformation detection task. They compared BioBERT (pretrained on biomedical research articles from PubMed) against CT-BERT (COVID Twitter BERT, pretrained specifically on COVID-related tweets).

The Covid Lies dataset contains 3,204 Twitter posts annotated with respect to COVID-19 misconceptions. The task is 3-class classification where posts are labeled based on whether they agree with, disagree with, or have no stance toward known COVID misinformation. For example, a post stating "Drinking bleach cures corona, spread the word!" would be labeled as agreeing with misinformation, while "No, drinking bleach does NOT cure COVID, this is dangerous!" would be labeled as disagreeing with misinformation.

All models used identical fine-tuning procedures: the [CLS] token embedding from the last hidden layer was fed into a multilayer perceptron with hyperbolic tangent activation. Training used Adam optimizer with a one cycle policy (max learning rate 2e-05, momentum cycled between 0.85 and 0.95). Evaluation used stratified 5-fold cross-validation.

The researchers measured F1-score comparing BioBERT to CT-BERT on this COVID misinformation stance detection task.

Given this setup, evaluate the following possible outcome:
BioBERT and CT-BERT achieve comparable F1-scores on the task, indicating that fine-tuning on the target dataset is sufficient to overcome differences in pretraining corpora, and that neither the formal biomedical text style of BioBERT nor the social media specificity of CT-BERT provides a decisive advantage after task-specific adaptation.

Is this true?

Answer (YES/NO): NO